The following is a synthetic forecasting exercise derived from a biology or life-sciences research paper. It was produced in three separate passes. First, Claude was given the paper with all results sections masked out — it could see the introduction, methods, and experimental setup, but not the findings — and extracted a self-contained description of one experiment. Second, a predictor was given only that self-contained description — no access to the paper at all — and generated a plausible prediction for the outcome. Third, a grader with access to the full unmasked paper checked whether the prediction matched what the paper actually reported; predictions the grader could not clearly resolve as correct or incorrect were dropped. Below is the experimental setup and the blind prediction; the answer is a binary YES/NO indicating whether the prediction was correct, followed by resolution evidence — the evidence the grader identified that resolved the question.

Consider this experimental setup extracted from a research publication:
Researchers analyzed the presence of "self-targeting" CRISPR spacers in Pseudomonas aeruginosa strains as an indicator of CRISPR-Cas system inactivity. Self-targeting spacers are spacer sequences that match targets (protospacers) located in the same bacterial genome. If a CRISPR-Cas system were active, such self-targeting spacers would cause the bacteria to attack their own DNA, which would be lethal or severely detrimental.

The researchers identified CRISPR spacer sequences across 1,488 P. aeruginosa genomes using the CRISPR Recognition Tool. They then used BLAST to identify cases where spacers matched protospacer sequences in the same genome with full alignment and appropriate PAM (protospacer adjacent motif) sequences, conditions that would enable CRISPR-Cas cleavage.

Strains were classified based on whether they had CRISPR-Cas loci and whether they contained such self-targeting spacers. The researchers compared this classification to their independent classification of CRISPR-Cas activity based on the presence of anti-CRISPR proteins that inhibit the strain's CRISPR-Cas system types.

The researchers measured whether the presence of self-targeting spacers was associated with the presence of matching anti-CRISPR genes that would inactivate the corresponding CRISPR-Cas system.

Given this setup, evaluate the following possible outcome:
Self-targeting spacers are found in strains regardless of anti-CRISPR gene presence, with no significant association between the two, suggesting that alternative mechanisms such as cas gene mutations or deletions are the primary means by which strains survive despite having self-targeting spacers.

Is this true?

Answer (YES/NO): NO